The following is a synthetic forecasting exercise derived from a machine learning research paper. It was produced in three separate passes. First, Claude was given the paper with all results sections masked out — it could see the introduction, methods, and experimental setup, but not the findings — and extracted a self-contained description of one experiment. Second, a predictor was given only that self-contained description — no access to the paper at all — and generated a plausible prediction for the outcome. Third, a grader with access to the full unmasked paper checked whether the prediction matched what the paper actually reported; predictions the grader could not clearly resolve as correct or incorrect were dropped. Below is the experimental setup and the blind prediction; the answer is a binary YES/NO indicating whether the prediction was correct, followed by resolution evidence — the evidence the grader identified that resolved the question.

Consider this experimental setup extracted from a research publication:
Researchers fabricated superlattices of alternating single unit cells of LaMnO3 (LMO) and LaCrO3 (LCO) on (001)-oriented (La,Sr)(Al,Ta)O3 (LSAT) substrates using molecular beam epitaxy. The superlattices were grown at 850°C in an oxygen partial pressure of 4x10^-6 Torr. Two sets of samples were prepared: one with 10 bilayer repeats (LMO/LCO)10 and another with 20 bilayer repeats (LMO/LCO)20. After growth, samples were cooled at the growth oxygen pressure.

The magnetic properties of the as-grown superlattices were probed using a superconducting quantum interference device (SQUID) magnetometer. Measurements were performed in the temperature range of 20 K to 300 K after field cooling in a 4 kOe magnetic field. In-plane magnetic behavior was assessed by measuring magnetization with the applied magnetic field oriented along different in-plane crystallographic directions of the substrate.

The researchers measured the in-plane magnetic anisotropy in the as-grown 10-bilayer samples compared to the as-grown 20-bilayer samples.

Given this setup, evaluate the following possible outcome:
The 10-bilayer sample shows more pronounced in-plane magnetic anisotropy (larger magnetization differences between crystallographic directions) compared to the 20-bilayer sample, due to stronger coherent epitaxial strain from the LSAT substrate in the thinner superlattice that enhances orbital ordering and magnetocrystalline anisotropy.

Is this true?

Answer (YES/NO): NO